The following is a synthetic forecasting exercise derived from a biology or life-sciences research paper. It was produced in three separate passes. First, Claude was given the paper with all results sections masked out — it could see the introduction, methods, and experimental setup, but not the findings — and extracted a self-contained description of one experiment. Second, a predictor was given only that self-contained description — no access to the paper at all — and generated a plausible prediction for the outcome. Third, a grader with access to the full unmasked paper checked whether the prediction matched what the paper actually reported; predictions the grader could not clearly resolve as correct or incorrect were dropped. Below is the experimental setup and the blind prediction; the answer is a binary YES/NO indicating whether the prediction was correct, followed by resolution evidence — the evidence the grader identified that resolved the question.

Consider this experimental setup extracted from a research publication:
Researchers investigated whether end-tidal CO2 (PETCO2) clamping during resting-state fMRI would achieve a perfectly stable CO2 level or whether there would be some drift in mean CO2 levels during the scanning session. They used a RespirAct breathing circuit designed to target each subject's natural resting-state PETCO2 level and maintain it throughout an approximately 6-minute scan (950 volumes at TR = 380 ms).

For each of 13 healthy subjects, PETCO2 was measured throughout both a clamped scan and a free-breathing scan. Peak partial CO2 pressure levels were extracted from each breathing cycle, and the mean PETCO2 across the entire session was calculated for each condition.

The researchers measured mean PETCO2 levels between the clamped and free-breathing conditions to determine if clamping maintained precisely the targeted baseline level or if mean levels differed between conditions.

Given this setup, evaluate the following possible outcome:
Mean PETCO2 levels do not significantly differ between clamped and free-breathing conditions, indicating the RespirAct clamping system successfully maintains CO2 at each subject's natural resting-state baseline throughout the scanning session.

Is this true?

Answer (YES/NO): NO